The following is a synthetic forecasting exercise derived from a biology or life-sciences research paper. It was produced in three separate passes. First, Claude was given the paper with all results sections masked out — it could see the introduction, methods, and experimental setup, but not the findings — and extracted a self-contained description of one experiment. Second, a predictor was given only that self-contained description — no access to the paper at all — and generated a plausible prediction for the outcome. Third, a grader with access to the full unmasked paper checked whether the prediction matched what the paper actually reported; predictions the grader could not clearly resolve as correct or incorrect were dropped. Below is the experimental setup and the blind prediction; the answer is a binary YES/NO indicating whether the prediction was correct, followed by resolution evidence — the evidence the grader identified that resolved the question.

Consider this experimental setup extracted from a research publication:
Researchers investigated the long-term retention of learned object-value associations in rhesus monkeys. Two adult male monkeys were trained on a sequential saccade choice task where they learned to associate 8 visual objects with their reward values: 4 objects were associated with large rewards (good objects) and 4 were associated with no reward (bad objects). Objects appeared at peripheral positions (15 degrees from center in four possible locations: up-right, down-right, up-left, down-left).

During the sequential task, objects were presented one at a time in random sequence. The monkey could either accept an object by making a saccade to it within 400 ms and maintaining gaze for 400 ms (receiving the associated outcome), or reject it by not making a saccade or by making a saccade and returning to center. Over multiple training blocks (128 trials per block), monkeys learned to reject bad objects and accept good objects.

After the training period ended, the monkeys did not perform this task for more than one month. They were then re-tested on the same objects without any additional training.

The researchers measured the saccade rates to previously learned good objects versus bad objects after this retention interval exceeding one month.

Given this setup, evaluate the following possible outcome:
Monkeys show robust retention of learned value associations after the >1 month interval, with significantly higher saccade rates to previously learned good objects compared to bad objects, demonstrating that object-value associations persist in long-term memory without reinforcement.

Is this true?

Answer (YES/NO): YES